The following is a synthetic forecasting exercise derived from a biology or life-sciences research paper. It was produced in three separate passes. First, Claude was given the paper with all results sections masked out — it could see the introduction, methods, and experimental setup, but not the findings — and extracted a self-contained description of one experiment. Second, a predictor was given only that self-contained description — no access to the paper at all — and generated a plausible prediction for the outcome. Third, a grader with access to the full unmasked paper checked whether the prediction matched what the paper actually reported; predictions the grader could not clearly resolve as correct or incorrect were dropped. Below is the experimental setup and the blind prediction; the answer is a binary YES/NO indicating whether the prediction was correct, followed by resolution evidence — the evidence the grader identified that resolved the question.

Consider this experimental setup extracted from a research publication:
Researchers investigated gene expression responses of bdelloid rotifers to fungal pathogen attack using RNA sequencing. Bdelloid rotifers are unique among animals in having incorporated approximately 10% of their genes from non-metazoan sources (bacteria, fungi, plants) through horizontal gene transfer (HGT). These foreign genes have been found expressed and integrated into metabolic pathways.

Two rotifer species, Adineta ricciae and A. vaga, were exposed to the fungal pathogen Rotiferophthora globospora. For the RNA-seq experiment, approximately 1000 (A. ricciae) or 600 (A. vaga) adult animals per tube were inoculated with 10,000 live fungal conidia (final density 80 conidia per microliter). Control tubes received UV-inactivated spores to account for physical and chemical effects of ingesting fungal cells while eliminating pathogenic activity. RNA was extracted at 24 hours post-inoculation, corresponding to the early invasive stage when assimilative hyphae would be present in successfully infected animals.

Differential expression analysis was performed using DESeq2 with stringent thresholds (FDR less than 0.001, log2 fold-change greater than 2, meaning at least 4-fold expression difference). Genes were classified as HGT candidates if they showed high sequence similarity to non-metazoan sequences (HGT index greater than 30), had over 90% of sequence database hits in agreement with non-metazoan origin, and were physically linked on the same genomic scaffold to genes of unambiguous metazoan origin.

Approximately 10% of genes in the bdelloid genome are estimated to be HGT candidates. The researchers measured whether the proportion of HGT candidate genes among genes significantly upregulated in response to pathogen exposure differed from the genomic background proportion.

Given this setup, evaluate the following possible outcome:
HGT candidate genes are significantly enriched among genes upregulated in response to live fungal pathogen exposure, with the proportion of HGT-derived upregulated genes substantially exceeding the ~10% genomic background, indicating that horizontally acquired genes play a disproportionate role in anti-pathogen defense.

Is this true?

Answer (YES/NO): YES